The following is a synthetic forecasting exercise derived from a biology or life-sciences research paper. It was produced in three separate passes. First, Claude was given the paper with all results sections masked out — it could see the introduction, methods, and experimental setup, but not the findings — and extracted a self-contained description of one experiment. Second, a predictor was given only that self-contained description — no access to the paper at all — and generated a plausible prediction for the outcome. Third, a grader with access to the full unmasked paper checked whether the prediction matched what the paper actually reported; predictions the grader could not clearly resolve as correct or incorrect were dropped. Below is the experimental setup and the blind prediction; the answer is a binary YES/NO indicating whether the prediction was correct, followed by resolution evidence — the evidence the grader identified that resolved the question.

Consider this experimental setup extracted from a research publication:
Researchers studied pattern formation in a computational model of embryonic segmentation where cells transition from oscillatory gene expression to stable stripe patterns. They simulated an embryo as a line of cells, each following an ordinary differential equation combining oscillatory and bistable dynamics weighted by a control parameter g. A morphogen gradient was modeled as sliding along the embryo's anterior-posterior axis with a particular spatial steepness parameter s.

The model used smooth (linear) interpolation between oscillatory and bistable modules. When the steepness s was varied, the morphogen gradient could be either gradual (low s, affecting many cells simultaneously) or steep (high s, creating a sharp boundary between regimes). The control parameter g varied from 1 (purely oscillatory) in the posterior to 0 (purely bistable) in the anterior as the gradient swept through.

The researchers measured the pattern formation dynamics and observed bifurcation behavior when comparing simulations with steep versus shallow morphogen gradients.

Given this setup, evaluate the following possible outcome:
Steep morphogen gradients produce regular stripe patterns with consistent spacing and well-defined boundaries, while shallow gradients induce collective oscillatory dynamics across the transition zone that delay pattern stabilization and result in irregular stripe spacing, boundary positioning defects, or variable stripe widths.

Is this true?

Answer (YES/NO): NO